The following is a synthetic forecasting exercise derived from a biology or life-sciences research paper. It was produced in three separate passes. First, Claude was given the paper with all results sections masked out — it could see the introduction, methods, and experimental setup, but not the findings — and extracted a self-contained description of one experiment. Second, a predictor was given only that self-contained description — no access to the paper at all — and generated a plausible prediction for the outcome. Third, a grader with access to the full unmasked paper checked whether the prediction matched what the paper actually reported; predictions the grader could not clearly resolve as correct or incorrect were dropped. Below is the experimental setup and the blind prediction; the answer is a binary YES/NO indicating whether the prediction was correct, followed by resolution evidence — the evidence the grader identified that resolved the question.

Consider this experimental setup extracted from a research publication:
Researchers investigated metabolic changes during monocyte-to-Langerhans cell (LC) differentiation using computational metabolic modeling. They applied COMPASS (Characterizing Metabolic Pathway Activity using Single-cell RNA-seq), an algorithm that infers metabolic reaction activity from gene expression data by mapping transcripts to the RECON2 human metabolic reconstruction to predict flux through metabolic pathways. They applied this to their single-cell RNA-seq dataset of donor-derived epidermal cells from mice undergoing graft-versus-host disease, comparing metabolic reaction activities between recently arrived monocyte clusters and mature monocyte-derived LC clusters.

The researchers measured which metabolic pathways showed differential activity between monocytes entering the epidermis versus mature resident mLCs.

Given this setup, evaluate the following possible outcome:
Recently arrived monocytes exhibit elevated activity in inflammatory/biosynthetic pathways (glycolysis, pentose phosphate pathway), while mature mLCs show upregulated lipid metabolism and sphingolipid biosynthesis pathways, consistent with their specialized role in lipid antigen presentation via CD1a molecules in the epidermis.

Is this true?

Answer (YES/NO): NO